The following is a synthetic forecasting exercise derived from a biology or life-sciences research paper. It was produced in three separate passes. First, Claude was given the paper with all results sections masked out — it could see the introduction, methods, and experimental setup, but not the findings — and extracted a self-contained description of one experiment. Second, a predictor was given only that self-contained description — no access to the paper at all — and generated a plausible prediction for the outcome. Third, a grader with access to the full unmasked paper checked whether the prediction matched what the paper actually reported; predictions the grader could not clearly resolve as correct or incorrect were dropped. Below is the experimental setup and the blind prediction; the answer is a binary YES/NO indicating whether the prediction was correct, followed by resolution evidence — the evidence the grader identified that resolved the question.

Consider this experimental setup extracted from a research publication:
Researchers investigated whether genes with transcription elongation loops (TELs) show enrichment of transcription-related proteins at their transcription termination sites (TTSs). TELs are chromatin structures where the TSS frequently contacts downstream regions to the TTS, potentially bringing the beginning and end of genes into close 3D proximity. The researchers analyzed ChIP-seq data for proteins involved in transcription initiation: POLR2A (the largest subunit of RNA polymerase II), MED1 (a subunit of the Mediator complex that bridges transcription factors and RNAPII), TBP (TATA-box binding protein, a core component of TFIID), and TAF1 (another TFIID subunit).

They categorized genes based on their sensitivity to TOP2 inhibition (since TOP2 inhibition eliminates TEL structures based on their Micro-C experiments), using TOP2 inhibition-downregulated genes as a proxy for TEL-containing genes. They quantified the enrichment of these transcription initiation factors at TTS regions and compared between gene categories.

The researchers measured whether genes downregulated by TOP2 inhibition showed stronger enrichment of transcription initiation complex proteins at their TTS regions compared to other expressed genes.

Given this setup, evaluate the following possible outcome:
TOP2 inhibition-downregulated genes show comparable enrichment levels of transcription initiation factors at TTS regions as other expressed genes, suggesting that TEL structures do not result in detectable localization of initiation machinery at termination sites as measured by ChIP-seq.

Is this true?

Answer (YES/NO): NO